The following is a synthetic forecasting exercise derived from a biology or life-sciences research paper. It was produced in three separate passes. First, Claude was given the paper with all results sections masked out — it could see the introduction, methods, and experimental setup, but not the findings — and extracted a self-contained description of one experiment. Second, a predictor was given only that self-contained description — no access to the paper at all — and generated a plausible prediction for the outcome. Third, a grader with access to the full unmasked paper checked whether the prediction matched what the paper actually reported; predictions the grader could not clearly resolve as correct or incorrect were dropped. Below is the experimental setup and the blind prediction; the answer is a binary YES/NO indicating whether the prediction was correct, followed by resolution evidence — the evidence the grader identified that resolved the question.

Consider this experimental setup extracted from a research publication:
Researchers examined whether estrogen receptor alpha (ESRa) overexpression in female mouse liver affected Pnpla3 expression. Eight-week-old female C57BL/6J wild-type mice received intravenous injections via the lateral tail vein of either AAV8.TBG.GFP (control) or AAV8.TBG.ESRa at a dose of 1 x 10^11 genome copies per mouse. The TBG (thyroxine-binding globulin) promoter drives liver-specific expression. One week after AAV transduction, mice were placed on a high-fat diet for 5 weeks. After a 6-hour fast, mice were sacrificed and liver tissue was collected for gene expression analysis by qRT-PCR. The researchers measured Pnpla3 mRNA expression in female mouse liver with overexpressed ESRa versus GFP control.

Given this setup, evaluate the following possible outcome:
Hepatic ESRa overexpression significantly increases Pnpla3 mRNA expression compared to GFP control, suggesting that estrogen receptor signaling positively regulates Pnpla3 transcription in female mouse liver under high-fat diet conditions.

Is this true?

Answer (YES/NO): NO